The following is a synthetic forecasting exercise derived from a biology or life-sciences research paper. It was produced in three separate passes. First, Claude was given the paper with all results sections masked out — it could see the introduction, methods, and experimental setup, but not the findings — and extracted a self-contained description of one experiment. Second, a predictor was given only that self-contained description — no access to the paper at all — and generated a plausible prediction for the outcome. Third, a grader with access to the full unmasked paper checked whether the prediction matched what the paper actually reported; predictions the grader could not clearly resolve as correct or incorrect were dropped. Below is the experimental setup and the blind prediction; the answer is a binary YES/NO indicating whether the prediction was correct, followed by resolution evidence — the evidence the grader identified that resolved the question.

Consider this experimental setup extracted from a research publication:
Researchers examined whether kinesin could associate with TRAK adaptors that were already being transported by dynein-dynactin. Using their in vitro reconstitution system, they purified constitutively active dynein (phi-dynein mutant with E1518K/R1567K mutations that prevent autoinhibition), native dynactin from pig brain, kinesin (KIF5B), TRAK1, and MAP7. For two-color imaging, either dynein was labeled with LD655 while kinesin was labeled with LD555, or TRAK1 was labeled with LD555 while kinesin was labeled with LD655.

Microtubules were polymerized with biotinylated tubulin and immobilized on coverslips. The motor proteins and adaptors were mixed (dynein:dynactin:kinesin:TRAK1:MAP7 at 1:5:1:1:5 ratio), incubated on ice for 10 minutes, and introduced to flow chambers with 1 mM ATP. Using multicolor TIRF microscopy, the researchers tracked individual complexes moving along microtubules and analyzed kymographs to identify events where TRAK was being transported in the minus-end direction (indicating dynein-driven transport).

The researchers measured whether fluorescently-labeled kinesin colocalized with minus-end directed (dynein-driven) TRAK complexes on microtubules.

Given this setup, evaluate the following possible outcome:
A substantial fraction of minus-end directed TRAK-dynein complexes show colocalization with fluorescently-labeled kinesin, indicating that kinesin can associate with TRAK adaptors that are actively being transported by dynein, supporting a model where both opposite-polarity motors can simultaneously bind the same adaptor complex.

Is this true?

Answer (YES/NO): NO